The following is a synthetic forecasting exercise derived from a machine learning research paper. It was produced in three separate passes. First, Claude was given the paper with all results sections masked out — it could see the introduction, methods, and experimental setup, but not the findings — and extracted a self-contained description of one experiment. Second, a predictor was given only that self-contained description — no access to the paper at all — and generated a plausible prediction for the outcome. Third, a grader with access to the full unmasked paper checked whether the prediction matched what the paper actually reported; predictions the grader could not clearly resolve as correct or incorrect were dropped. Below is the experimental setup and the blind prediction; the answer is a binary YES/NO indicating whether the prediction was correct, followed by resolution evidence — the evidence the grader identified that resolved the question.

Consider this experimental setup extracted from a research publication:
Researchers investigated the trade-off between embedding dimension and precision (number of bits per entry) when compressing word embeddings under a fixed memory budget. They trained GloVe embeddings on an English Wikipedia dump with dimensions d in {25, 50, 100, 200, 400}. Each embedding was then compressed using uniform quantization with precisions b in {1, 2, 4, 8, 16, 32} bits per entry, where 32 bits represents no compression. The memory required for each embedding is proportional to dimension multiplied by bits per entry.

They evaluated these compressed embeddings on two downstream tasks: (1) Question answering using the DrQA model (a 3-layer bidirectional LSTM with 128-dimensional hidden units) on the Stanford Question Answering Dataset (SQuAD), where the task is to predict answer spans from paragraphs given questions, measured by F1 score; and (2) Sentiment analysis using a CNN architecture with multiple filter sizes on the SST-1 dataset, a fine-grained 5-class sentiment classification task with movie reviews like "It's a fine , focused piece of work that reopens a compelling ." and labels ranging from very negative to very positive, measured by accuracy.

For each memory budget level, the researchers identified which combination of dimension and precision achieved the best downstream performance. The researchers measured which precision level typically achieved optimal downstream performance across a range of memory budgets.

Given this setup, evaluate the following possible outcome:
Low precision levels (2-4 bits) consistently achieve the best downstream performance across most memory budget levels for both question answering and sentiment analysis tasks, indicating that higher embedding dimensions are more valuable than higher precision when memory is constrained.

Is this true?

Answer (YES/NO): NO